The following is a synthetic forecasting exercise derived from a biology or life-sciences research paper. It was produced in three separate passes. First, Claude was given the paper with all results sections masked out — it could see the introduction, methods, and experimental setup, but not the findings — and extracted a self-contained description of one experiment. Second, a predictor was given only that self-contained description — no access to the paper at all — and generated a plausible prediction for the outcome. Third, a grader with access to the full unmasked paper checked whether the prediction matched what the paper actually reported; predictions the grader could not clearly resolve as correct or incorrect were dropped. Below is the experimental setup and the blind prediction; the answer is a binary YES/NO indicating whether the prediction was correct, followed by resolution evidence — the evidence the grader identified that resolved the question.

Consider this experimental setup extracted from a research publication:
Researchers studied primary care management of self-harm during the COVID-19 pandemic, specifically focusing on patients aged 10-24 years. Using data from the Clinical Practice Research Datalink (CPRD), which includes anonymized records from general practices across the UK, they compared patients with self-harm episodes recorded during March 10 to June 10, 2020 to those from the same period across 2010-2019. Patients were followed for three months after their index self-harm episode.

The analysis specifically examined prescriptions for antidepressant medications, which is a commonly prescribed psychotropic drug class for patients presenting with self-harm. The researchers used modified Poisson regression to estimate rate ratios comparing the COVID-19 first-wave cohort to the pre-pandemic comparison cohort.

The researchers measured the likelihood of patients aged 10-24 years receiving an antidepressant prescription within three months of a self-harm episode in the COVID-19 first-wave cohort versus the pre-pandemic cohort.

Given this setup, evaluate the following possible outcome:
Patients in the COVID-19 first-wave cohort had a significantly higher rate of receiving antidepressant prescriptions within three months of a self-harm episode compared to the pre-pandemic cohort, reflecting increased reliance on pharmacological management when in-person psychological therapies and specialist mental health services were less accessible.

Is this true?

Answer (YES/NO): YES